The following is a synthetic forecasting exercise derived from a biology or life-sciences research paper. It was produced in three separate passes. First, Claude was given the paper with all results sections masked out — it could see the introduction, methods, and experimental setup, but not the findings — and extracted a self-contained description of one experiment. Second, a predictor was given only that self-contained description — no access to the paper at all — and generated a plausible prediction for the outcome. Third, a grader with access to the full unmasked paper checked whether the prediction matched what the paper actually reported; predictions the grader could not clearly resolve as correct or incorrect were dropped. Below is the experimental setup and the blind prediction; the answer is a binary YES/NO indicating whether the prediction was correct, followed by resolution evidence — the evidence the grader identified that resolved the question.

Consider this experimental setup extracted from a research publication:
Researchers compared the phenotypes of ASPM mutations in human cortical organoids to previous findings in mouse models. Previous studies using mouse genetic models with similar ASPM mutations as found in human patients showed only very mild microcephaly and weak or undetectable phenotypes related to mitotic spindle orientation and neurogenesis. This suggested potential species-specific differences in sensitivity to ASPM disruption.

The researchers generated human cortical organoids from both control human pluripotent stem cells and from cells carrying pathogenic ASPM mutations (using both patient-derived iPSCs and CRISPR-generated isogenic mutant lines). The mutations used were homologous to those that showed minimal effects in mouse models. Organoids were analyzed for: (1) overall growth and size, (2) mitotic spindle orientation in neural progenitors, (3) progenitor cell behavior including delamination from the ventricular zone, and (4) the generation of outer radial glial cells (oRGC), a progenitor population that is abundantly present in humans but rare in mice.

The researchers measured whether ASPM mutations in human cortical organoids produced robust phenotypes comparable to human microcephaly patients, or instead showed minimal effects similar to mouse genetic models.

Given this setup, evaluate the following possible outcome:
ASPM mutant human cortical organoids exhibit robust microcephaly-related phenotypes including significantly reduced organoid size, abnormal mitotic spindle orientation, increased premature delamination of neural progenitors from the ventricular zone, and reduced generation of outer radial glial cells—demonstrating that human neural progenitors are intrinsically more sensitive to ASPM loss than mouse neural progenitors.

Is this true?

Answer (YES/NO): NO